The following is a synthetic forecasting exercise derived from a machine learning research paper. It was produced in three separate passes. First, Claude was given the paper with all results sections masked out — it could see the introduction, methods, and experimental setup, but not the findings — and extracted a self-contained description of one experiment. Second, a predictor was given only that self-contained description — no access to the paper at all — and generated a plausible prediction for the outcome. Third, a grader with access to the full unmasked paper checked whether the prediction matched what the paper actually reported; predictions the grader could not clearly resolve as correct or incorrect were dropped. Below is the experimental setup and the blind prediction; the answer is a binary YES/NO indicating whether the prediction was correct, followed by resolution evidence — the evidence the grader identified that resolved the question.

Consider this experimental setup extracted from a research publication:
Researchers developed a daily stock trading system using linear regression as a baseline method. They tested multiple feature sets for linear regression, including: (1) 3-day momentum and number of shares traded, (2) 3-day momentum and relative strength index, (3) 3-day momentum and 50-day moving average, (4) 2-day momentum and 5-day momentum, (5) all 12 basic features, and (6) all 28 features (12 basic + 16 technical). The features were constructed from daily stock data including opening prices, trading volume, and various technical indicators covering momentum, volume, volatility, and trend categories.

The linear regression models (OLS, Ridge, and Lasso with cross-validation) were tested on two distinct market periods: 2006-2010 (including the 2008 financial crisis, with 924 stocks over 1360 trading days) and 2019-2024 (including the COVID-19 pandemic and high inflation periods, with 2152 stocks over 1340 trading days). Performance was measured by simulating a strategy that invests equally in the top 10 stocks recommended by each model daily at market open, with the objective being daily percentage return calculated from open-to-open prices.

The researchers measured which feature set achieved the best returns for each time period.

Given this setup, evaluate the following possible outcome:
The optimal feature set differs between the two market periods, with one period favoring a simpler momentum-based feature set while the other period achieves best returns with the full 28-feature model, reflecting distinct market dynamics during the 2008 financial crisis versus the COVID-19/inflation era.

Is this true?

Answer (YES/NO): YES